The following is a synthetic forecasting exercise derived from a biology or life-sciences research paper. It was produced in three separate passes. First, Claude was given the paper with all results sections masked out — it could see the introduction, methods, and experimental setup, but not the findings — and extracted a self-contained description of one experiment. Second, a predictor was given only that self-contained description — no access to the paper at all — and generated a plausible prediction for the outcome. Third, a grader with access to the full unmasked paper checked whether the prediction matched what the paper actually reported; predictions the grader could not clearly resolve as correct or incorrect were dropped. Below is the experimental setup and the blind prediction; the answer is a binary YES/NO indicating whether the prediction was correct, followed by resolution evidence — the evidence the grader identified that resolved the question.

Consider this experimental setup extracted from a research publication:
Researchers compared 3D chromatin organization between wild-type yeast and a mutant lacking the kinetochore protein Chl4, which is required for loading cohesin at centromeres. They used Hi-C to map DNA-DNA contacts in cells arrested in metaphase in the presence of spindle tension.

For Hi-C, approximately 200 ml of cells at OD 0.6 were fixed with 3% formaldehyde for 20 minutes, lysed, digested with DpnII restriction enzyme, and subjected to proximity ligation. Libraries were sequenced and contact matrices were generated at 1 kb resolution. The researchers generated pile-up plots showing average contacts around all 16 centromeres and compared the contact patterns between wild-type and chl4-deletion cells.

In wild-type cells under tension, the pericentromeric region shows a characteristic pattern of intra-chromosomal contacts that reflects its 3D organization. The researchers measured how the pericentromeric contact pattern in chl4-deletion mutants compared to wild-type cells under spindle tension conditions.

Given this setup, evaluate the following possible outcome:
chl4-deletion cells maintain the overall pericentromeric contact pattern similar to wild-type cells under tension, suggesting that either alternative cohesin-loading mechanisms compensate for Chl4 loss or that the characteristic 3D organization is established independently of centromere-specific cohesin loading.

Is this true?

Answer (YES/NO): NO